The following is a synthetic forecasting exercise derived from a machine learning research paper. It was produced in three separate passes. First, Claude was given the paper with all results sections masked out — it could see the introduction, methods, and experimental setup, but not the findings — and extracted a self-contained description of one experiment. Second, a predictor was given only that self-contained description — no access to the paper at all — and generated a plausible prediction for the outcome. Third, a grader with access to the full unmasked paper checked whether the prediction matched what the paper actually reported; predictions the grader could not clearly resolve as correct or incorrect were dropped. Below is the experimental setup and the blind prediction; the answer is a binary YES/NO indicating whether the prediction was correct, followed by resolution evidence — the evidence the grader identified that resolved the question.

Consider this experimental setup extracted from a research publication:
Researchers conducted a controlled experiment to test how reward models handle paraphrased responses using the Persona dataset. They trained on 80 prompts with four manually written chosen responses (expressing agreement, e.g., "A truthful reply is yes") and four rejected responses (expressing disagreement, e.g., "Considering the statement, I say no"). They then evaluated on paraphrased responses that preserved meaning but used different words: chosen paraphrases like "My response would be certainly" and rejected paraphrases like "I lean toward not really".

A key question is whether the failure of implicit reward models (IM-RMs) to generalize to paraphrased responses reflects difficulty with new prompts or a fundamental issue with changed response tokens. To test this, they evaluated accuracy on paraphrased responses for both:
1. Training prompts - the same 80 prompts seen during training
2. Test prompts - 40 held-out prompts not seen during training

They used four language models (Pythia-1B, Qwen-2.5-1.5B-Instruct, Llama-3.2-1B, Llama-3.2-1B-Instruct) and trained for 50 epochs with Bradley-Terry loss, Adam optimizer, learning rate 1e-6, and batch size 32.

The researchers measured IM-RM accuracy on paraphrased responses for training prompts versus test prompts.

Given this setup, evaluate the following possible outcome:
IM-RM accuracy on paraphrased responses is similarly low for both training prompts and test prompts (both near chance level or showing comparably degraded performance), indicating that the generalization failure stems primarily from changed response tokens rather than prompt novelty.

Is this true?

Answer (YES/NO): YES